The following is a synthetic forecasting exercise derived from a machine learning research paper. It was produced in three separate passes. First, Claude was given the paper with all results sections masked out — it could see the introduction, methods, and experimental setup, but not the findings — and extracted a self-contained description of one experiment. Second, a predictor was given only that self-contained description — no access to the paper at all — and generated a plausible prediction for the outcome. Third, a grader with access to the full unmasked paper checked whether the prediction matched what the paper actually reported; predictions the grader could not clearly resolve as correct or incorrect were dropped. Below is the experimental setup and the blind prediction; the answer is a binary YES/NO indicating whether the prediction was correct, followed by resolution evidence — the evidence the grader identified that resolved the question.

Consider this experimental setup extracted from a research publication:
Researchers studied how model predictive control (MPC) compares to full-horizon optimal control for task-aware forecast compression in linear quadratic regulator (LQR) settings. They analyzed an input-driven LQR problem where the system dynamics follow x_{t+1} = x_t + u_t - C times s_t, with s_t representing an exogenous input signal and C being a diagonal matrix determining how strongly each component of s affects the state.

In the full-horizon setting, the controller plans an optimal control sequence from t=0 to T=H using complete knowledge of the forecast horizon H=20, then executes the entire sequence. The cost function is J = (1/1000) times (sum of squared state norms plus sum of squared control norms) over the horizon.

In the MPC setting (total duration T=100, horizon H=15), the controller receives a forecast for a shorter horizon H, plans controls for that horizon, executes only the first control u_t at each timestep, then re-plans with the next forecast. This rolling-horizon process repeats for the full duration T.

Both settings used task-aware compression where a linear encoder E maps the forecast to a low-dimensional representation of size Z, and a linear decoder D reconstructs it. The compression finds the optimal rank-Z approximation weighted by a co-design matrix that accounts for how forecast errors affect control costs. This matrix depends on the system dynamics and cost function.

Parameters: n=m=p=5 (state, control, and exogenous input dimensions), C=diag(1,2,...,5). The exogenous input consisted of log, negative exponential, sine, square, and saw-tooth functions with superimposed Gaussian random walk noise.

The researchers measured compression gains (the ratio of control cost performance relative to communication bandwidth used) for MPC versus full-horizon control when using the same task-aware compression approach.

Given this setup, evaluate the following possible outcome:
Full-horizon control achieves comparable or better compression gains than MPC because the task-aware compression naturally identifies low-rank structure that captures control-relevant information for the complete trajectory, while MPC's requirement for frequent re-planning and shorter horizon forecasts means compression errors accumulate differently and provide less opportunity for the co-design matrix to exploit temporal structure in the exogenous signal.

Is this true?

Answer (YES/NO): NO